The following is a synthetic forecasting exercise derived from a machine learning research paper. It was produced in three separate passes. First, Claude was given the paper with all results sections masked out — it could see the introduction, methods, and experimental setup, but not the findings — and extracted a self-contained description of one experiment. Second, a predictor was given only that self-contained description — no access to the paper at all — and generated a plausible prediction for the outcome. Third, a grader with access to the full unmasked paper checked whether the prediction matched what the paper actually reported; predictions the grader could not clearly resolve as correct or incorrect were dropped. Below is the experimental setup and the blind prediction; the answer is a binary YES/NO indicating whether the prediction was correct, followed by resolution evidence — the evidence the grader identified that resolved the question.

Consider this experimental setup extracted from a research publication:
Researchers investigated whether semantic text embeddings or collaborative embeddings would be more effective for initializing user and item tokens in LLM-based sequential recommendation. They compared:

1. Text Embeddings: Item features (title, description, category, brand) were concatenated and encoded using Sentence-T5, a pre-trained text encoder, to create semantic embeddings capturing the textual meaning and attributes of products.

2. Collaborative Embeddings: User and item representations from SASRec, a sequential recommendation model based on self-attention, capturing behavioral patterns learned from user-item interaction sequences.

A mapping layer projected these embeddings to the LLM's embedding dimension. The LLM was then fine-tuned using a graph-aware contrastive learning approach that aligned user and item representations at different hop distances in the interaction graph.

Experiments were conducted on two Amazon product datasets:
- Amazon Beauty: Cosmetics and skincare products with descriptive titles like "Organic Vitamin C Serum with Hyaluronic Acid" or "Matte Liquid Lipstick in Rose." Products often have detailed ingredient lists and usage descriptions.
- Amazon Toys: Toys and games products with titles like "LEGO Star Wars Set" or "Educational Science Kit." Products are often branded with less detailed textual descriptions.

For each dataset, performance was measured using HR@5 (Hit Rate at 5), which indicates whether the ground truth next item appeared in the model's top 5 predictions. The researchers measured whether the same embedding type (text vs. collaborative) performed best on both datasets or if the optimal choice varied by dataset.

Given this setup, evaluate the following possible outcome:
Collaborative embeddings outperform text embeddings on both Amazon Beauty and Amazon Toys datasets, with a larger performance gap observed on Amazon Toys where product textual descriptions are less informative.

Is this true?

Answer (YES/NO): NO